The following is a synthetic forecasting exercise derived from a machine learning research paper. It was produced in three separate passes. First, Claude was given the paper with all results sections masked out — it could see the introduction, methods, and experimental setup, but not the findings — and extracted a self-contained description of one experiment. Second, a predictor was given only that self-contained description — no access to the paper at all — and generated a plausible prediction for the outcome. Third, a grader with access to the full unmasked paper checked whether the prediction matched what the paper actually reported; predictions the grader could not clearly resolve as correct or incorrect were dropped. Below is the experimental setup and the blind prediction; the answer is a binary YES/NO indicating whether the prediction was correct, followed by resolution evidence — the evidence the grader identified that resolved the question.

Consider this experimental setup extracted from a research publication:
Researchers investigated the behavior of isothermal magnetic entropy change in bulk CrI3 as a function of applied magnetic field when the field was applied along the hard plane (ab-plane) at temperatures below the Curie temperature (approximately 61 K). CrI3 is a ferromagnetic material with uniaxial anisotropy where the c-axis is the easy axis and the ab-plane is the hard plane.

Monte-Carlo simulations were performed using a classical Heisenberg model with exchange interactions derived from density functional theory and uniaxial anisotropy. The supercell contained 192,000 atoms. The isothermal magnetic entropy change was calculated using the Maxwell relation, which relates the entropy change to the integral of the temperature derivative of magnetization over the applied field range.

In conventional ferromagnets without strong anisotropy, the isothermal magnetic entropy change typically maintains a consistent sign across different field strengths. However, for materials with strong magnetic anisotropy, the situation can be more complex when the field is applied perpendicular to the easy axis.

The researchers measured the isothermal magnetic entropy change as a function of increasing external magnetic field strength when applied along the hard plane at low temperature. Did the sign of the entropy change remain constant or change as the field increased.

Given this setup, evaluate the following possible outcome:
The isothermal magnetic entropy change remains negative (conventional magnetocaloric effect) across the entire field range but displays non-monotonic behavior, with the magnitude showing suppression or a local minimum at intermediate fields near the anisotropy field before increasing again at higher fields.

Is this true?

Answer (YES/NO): NO